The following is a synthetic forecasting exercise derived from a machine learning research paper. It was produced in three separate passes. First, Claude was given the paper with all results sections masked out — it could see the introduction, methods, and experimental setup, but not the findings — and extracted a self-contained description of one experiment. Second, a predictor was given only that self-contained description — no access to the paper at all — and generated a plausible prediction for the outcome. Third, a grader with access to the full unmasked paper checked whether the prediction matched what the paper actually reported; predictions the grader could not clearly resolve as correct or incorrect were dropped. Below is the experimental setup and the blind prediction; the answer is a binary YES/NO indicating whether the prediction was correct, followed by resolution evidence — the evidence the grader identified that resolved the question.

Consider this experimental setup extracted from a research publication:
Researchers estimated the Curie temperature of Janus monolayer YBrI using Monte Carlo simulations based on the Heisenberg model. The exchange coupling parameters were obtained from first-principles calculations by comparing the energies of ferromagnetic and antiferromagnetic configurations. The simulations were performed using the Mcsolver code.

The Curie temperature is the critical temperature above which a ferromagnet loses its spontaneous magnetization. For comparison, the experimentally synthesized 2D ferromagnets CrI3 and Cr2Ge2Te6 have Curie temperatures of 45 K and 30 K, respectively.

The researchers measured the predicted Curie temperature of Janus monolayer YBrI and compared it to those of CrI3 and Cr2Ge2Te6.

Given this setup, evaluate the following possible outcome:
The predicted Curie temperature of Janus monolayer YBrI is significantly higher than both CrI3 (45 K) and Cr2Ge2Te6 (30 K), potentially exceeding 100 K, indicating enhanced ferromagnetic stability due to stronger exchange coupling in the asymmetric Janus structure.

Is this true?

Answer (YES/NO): NO